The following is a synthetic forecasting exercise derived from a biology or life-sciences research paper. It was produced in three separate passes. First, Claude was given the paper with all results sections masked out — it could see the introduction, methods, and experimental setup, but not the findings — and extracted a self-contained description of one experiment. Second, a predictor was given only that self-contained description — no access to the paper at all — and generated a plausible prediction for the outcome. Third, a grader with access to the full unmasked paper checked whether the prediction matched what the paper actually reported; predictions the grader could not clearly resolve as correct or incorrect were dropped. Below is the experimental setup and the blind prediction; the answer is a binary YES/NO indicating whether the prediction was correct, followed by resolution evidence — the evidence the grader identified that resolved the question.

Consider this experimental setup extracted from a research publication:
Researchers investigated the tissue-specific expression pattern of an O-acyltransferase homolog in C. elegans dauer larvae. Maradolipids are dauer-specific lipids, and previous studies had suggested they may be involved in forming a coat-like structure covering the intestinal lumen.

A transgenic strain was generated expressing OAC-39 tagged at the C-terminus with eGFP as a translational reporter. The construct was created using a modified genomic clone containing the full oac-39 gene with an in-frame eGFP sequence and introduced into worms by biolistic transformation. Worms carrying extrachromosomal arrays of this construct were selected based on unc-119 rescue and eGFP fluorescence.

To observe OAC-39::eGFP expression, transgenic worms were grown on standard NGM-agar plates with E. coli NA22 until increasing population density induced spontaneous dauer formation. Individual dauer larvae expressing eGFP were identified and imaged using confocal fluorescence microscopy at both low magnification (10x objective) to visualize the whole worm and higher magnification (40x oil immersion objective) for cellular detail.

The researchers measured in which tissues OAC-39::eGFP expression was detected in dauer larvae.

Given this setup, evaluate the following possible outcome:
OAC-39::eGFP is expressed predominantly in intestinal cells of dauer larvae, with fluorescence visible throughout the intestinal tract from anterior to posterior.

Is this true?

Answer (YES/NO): YES